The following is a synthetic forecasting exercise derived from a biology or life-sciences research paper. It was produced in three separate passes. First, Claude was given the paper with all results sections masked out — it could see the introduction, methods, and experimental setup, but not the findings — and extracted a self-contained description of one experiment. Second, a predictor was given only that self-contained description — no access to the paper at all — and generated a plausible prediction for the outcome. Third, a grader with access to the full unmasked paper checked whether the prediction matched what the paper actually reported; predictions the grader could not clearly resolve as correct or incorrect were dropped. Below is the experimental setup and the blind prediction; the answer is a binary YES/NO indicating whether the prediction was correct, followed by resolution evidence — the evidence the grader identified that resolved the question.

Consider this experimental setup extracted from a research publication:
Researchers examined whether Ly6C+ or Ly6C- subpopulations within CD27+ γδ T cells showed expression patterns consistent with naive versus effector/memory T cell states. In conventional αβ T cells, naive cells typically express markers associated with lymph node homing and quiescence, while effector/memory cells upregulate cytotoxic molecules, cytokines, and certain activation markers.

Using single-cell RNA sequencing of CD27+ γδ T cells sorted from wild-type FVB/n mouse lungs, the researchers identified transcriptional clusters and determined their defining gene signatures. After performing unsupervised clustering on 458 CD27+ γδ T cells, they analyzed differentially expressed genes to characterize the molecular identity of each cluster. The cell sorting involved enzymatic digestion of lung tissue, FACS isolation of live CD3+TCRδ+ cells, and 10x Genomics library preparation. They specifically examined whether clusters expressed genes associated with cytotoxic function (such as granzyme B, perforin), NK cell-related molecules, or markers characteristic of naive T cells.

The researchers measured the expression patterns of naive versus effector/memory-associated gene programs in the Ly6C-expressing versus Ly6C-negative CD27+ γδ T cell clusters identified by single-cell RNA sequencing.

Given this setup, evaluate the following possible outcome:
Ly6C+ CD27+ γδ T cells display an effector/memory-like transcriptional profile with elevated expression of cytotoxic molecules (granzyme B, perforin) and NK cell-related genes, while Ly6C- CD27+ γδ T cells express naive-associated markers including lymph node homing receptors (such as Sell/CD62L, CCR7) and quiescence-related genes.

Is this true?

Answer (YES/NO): YES